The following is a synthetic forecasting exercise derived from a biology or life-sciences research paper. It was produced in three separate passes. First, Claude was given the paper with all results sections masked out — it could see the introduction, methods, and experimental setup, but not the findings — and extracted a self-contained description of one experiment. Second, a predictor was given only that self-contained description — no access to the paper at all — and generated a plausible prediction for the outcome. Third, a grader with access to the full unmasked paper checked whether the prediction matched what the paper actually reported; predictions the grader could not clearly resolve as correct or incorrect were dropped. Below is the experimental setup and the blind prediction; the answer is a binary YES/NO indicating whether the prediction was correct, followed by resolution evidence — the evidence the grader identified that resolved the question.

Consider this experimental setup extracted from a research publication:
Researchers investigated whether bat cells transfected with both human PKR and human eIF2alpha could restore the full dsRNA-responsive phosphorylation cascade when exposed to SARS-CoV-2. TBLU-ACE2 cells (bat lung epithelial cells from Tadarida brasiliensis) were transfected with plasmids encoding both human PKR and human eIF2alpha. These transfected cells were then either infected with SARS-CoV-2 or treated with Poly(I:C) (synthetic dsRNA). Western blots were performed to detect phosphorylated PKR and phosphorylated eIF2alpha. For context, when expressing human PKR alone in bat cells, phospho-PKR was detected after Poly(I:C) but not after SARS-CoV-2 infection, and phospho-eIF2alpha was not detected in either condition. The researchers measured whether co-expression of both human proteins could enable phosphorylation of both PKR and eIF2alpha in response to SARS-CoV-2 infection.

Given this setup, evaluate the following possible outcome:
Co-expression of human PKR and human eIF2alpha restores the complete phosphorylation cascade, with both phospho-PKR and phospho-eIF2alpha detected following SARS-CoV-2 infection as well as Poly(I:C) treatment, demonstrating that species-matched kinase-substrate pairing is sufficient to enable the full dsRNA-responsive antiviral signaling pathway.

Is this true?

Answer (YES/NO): YES